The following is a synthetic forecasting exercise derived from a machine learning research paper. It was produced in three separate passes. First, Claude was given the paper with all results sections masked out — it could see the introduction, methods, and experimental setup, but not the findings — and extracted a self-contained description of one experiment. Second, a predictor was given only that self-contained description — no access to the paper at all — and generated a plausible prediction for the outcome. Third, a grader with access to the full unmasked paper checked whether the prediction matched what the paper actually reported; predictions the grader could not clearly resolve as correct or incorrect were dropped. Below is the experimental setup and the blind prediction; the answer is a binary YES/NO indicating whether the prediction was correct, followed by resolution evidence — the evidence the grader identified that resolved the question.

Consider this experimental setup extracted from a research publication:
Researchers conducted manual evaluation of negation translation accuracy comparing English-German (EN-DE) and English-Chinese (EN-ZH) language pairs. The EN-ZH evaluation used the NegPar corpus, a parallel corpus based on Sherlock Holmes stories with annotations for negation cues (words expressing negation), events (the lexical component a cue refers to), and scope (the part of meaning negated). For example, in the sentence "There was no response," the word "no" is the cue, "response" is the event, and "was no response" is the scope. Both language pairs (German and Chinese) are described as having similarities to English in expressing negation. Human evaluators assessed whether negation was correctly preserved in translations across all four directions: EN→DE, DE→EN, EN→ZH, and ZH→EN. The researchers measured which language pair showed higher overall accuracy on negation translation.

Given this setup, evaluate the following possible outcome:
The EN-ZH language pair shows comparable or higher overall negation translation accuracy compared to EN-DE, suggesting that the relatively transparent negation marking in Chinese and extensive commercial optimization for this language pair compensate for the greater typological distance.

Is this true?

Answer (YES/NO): NO